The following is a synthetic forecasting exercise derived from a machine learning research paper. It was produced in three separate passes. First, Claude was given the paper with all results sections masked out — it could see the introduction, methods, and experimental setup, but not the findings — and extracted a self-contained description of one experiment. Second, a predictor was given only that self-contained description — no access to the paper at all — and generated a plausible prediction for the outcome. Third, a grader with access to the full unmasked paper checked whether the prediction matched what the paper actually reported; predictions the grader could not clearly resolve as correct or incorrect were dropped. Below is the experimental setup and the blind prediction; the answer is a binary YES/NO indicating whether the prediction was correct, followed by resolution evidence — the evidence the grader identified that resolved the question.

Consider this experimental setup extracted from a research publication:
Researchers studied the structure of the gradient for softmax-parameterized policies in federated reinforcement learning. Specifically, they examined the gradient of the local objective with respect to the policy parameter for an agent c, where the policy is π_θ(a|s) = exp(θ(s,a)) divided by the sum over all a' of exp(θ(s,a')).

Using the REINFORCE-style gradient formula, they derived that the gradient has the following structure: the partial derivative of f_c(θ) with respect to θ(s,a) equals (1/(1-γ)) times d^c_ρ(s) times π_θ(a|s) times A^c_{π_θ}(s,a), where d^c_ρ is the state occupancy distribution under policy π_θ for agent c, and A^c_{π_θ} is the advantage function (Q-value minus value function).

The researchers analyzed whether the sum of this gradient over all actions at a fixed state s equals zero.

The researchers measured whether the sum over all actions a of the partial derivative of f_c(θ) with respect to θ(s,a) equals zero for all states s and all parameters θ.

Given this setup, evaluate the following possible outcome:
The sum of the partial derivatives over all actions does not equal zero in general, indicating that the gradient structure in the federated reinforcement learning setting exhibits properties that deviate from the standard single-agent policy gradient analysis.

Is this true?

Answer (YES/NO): NO